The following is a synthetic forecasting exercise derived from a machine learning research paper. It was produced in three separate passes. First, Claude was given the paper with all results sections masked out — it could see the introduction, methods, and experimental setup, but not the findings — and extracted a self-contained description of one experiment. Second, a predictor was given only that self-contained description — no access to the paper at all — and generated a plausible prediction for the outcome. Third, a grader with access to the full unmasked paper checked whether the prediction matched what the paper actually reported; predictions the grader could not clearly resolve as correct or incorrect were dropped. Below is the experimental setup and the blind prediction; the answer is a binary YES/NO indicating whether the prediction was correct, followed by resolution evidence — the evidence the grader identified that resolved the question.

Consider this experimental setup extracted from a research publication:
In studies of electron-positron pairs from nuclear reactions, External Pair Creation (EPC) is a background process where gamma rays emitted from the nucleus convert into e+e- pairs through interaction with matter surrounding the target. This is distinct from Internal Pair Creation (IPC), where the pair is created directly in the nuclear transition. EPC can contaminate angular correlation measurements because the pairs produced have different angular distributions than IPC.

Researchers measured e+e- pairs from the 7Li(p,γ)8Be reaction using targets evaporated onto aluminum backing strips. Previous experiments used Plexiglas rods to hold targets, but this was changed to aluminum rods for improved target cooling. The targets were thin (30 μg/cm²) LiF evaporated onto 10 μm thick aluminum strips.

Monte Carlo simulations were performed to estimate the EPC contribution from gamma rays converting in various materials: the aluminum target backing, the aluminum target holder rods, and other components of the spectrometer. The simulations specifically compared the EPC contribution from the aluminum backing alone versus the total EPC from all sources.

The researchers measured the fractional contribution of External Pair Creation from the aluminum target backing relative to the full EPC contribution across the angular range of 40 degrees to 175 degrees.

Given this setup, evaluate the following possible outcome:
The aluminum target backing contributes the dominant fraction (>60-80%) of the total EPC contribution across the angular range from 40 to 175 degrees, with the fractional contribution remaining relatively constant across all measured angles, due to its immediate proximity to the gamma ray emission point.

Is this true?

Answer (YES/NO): NO